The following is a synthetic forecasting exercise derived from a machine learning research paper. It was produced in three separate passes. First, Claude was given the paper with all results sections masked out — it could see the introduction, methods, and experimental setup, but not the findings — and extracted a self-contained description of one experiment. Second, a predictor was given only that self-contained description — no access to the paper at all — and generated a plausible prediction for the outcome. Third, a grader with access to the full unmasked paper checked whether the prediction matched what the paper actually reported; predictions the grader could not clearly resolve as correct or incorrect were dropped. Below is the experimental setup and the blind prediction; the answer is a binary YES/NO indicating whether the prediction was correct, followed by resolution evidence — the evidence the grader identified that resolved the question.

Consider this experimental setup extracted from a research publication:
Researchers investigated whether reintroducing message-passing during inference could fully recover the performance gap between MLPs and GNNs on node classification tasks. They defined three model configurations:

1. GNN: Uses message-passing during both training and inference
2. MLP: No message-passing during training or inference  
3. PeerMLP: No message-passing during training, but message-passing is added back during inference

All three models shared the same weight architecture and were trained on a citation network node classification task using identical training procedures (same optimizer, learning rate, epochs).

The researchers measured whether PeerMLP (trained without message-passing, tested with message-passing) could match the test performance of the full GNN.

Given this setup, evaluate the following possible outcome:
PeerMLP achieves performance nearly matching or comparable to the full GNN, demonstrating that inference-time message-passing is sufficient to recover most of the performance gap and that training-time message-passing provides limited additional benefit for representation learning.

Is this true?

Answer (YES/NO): NO